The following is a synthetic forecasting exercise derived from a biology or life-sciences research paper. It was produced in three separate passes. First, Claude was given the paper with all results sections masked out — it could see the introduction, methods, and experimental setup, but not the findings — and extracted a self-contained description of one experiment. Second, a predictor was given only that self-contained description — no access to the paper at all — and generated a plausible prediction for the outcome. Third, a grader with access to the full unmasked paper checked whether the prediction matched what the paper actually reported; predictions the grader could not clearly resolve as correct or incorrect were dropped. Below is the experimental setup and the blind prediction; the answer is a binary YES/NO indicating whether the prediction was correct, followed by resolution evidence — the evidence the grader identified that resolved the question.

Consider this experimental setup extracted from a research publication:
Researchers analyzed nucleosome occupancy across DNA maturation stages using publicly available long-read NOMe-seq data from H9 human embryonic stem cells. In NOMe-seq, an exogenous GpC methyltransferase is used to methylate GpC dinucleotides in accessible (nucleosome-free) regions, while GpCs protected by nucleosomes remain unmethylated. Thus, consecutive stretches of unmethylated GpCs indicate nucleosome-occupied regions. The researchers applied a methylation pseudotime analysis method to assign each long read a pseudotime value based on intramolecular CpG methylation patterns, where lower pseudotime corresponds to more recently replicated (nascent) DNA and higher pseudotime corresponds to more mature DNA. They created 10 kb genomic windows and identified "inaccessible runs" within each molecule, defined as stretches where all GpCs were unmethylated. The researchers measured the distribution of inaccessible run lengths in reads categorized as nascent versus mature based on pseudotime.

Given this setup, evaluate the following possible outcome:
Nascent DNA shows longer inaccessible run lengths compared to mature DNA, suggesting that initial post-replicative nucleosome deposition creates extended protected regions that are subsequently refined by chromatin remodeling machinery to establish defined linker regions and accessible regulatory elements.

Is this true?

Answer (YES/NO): NO